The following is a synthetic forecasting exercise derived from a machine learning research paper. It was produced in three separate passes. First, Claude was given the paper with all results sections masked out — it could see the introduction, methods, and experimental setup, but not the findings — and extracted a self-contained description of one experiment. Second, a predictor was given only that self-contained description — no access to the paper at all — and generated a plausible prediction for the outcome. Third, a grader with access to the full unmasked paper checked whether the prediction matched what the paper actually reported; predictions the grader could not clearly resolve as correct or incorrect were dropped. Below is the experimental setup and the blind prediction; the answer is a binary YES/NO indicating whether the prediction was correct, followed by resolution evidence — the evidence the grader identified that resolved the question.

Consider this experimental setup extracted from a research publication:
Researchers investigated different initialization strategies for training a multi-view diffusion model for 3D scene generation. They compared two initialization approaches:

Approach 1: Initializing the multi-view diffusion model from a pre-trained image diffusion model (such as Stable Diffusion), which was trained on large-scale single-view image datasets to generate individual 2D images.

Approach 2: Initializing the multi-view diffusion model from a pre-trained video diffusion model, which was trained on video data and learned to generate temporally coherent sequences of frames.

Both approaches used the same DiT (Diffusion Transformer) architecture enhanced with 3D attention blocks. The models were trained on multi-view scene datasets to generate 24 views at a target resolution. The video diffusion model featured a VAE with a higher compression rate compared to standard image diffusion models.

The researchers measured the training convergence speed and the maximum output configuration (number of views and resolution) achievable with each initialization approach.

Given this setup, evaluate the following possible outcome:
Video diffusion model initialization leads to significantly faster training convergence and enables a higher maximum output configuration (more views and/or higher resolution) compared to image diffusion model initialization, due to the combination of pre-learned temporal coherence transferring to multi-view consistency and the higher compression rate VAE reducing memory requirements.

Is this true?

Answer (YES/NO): YES